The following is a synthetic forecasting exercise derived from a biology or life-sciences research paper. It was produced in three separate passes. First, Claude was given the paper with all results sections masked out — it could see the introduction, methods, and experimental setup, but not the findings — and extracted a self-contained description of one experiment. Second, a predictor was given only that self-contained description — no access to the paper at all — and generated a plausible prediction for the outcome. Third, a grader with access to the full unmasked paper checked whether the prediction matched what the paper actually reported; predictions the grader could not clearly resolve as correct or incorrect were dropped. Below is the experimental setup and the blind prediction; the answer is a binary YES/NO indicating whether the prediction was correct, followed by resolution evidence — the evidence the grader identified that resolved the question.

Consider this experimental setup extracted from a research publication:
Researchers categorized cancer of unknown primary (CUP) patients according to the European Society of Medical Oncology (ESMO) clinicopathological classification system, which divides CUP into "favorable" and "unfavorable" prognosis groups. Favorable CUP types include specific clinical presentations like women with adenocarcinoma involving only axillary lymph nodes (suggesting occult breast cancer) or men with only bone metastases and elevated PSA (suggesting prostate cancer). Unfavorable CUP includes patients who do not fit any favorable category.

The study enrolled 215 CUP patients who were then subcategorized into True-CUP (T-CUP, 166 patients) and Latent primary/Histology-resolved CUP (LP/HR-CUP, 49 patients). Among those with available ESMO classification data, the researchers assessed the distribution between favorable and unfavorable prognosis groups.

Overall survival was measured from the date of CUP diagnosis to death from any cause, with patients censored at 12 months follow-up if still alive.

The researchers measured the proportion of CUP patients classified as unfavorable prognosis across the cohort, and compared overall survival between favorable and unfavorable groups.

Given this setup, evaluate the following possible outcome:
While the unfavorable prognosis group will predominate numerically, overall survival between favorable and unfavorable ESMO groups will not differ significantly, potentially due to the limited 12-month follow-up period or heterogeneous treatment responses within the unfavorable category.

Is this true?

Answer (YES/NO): NO